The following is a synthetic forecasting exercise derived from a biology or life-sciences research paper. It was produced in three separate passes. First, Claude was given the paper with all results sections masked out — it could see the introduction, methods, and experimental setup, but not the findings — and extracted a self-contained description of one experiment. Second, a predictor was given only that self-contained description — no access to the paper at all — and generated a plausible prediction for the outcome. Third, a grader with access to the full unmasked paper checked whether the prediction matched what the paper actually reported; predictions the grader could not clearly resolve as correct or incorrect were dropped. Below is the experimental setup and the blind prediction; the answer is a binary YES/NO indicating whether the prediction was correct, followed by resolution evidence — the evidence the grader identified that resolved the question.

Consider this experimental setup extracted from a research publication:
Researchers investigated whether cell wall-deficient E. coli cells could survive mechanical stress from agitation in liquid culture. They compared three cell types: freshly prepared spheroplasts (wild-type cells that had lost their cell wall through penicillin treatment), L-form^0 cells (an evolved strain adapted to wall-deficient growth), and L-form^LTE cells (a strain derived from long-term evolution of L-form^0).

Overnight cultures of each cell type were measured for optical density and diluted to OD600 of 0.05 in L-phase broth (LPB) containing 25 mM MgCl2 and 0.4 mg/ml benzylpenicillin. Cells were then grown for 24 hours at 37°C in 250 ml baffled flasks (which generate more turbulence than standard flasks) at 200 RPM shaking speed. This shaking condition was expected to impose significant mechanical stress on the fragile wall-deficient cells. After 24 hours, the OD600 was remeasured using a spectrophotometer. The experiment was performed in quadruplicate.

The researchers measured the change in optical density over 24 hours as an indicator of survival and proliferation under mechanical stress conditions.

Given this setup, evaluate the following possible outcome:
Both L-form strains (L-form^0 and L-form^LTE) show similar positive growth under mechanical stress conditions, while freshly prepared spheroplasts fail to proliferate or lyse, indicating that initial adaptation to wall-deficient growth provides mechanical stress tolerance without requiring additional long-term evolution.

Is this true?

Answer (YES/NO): NO